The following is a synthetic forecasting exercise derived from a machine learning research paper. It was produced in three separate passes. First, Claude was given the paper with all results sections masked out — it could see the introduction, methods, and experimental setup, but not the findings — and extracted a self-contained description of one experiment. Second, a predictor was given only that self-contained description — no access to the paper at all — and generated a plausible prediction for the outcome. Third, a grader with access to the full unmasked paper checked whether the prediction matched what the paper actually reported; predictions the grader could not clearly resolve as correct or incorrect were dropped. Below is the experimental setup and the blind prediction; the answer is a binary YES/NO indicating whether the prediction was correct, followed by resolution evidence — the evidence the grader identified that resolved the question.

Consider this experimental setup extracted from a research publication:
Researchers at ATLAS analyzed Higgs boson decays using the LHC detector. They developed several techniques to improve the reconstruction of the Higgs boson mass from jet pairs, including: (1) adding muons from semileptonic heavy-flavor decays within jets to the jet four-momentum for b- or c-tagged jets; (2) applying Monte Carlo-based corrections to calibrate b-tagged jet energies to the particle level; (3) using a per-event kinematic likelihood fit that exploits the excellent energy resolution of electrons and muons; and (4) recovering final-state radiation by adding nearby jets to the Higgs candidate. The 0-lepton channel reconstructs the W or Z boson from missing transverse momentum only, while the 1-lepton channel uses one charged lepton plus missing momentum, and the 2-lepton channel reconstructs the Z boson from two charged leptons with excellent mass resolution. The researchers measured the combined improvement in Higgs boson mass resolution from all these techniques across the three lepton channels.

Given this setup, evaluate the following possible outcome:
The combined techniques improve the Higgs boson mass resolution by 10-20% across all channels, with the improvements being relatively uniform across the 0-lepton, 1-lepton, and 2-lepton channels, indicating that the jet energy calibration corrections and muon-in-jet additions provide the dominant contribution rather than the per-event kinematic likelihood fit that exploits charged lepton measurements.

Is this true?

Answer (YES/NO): NO